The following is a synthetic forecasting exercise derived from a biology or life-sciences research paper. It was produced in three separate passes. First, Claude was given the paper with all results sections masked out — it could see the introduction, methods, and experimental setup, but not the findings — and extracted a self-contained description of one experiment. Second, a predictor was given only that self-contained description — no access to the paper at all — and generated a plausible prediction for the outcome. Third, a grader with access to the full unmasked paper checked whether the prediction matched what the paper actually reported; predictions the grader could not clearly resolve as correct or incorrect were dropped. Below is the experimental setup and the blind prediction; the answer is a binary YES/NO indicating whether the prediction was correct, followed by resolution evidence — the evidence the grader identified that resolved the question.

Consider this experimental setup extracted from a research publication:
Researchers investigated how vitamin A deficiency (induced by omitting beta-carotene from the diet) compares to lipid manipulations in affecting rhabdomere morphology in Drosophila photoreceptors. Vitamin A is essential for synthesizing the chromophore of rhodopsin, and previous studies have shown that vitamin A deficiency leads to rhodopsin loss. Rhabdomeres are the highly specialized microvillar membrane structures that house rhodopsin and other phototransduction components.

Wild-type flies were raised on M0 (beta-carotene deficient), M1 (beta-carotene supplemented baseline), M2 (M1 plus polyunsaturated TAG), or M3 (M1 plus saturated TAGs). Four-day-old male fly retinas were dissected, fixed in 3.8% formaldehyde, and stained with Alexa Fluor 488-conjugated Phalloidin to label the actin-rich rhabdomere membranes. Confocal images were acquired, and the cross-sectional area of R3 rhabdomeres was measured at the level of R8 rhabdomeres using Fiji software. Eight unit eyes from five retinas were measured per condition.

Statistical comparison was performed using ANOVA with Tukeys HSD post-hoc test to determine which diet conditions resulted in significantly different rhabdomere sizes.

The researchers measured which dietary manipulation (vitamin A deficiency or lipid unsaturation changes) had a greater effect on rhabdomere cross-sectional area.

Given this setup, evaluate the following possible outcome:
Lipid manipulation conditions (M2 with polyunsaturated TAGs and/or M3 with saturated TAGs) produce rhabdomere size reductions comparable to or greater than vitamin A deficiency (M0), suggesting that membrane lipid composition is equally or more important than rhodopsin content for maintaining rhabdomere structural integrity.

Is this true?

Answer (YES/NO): YES